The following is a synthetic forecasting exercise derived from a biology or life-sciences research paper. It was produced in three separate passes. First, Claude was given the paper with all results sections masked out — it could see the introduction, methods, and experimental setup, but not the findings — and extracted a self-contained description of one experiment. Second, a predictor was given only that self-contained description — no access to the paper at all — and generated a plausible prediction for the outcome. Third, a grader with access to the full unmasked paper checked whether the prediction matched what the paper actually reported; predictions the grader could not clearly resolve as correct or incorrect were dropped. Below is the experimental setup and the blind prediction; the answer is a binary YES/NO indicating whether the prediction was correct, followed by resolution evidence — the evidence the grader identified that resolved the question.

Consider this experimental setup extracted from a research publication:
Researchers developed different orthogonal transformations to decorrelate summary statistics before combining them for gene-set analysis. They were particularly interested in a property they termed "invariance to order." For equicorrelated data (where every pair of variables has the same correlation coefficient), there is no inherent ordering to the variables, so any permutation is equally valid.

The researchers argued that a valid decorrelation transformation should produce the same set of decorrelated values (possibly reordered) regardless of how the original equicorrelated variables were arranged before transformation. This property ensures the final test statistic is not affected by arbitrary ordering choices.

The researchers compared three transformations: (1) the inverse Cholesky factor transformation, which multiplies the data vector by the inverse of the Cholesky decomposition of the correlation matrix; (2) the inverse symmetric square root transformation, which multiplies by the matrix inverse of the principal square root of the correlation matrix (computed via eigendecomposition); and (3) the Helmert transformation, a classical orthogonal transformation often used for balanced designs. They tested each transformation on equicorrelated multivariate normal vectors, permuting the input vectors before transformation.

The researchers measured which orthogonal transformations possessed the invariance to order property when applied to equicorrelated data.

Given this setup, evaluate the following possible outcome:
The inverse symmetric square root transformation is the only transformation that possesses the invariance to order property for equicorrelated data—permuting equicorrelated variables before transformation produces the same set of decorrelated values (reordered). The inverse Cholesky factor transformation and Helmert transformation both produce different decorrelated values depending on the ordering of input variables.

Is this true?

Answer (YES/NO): YES